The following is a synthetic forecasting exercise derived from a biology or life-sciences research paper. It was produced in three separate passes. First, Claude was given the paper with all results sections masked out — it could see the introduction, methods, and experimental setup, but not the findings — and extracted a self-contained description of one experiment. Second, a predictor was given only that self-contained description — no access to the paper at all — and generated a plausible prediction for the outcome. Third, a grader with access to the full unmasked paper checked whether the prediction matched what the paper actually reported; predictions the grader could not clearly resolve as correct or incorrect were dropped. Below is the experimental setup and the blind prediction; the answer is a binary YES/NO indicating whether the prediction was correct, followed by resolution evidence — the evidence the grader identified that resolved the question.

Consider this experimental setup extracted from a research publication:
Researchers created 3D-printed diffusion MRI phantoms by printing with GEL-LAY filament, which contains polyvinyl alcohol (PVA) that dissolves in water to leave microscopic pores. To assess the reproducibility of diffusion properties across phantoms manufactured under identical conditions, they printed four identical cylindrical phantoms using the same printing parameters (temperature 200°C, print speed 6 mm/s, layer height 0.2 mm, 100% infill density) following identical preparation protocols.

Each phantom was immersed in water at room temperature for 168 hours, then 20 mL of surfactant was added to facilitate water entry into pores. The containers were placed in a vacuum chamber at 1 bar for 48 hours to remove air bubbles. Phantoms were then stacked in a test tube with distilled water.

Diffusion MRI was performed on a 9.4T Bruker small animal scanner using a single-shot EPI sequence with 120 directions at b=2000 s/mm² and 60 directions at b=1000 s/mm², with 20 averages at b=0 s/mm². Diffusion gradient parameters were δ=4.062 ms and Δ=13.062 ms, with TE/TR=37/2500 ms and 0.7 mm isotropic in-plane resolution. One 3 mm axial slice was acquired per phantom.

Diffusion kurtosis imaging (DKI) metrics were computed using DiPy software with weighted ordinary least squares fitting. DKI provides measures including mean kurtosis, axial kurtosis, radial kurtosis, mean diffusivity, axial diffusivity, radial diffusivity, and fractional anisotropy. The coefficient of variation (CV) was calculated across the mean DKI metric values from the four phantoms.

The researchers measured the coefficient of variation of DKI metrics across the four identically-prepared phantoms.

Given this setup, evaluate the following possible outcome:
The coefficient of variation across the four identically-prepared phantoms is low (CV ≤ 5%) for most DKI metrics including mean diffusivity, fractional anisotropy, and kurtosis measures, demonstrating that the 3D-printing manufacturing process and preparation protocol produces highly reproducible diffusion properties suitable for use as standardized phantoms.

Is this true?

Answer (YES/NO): NO